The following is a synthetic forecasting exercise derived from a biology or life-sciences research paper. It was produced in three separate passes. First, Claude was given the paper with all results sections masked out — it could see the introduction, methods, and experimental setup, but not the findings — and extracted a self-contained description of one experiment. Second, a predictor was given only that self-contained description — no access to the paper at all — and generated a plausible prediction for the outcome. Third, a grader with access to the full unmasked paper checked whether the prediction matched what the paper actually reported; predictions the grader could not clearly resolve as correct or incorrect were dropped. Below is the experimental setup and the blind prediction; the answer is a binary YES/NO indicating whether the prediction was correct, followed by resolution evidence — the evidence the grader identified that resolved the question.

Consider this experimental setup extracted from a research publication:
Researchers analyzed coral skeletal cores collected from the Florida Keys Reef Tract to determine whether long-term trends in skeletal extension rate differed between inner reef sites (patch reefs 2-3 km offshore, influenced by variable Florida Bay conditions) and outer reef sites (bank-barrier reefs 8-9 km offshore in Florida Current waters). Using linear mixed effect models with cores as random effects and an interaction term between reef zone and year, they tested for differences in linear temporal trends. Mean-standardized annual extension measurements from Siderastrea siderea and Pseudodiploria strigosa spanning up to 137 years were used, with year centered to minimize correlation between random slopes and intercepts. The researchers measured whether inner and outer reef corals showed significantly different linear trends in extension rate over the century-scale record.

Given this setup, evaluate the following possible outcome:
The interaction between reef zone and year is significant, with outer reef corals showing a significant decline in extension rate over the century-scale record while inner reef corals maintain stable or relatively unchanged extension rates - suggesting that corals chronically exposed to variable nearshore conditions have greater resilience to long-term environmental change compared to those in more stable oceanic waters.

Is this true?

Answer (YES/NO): NO